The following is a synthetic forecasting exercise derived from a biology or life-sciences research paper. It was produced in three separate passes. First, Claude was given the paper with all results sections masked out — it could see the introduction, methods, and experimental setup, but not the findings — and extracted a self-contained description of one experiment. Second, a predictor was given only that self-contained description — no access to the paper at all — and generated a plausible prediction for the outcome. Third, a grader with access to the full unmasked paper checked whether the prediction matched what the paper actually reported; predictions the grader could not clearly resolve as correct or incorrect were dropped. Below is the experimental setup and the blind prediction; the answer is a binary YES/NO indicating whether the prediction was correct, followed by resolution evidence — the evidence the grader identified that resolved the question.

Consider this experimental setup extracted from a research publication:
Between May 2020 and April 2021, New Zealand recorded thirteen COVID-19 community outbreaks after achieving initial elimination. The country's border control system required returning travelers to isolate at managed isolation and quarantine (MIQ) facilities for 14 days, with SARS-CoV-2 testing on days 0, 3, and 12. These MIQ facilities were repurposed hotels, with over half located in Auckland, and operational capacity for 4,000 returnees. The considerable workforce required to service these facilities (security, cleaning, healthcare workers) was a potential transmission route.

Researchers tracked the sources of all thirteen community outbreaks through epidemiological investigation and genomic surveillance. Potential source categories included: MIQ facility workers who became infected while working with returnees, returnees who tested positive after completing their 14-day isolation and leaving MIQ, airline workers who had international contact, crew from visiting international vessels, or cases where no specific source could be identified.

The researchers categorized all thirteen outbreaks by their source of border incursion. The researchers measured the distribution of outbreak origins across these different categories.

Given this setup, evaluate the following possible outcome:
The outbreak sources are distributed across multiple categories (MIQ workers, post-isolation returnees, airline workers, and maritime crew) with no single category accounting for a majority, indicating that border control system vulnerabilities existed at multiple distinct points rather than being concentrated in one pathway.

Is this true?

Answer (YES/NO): YES